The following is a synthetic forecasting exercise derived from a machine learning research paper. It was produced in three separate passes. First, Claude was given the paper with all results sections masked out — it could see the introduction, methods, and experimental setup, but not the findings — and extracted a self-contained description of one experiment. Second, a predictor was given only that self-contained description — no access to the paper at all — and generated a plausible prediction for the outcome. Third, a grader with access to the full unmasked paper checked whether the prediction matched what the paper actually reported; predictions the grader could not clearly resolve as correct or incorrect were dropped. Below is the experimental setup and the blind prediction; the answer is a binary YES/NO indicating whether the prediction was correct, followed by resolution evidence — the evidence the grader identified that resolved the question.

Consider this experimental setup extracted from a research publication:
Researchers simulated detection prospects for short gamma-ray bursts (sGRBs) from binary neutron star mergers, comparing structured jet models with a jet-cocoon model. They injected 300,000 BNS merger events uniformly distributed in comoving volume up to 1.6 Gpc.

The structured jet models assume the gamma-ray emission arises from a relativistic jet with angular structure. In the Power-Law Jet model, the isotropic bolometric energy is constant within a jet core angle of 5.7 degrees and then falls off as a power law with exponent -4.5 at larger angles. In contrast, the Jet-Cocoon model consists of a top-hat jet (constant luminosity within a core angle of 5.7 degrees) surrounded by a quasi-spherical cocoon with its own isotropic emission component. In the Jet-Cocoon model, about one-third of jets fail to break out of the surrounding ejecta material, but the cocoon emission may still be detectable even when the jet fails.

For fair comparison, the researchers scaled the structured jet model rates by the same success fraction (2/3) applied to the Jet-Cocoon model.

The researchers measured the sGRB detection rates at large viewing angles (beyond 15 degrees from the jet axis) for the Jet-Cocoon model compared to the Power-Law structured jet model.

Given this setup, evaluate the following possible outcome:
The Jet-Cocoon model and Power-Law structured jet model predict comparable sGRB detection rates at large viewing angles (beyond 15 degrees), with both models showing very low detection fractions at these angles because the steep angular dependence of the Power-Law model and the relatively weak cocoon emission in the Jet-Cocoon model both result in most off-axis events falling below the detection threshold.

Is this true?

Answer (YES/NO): NO